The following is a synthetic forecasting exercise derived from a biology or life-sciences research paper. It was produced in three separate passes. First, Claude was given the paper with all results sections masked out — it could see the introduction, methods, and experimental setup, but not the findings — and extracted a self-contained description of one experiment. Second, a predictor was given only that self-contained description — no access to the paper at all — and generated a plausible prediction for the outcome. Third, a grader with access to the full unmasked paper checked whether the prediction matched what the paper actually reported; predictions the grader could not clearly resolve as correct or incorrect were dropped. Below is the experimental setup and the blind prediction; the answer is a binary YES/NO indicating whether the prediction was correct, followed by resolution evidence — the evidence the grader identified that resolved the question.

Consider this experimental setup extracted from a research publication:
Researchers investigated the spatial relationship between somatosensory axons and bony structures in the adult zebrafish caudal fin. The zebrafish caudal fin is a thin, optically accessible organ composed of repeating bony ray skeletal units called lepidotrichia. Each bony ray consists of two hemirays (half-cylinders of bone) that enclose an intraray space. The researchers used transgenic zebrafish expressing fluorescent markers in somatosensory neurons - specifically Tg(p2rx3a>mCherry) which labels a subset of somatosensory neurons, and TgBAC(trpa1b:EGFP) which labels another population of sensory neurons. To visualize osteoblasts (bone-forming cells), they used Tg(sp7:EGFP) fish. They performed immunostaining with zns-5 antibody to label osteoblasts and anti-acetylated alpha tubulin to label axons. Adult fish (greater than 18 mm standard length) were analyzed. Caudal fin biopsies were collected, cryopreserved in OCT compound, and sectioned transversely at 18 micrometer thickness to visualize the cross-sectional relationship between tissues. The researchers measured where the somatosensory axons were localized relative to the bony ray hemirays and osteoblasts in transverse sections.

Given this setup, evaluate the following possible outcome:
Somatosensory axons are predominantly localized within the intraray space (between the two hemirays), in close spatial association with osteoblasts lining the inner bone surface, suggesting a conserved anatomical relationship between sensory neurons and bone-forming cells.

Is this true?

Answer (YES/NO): YES